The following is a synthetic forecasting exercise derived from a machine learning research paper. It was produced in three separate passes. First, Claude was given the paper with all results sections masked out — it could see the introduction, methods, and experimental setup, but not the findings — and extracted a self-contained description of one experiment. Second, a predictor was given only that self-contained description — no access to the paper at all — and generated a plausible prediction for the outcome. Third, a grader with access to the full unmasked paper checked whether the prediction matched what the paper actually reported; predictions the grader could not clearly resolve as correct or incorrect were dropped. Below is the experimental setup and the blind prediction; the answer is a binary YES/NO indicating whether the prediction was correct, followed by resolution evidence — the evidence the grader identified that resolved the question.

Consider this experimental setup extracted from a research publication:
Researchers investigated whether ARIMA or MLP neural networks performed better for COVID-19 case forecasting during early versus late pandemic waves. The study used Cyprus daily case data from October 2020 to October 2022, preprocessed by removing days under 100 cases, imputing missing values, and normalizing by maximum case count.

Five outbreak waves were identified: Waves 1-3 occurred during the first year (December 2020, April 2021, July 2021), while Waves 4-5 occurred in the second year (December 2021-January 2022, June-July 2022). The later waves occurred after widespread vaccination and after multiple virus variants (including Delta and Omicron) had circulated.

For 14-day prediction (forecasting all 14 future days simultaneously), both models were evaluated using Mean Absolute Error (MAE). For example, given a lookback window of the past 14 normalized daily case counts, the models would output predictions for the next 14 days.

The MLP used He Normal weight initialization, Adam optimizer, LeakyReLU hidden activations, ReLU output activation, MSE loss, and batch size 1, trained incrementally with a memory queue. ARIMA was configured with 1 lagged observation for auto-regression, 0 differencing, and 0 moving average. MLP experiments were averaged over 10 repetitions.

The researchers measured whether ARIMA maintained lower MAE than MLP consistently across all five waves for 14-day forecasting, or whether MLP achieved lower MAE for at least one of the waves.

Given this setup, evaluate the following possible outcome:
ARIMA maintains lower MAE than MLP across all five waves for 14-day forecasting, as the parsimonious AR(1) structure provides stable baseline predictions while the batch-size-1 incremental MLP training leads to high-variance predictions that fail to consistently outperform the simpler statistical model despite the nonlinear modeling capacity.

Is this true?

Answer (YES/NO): NO